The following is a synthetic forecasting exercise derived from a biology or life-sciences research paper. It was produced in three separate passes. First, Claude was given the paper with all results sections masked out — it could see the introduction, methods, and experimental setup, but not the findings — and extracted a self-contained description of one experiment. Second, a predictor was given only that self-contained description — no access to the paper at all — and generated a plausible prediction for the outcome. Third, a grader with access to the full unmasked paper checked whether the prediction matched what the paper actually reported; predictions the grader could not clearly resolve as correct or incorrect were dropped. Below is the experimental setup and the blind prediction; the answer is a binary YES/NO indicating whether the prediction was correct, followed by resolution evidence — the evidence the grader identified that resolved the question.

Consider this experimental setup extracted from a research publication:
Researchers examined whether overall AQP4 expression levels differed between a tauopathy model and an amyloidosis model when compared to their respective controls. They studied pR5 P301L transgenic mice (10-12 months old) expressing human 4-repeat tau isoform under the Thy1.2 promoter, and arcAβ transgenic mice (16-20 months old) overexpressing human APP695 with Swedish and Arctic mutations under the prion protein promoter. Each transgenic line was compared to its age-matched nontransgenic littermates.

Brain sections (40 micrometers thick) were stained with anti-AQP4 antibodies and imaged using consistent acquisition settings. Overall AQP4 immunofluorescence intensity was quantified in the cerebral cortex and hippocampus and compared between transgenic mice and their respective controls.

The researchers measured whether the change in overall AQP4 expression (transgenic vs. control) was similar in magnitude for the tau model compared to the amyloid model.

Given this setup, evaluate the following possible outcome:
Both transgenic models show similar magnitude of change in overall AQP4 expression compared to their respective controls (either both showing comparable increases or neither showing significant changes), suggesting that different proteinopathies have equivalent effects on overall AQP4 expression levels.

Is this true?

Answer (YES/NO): NO